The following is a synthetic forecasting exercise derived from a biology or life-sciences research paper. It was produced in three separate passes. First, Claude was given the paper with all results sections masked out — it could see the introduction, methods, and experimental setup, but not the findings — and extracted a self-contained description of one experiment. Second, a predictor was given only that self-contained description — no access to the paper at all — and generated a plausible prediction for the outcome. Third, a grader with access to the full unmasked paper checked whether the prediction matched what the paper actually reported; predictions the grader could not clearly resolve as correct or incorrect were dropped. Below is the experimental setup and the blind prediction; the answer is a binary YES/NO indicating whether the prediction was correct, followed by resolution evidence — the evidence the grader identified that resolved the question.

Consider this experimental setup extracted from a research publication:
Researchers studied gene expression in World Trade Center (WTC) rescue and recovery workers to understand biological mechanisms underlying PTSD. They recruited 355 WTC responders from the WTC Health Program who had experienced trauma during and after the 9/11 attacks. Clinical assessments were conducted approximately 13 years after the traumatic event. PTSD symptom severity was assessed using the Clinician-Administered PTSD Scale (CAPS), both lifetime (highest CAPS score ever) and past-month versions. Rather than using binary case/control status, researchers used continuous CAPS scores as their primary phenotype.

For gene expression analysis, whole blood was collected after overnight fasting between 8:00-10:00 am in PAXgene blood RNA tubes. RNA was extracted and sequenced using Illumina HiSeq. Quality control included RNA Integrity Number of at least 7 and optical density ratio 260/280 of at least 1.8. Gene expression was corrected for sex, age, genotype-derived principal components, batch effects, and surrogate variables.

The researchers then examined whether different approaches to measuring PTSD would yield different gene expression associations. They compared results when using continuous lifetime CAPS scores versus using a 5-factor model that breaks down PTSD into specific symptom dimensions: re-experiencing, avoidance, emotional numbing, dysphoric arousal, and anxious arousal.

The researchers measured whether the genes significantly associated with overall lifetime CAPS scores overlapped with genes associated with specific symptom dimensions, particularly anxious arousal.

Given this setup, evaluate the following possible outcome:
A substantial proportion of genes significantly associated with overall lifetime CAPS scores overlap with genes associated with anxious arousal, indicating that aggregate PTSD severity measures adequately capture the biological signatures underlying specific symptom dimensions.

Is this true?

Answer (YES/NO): NO